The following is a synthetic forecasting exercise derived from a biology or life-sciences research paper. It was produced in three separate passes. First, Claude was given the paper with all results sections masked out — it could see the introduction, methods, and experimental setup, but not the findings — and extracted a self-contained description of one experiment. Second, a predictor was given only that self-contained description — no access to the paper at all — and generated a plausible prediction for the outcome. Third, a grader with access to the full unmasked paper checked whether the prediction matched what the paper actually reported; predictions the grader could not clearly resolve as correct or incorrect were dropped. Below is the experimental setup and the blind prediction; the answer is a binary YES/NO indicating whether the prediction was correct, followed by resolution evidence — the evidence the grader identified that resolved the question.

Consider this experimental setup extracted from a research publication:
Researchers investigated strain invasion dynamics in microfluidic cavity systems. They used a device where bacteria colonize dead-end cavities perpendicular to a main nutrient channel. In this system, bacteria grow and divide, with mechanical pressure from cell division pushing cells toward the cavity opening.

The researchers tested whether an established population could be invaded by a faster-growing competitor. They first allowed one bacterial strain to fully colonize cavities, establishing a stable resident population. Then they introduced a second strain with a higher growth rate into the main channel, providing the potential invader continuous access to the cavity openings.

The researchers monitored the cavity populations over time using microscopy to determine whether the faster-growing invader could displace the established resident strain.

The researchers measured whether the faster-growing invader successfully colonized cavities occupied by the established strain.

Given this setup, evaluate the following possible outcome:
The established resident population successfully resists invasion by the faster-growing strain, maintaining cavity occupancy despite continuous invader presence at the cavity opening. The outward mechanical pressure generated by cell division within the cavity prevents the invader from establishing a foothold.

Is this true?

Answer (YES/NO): YES